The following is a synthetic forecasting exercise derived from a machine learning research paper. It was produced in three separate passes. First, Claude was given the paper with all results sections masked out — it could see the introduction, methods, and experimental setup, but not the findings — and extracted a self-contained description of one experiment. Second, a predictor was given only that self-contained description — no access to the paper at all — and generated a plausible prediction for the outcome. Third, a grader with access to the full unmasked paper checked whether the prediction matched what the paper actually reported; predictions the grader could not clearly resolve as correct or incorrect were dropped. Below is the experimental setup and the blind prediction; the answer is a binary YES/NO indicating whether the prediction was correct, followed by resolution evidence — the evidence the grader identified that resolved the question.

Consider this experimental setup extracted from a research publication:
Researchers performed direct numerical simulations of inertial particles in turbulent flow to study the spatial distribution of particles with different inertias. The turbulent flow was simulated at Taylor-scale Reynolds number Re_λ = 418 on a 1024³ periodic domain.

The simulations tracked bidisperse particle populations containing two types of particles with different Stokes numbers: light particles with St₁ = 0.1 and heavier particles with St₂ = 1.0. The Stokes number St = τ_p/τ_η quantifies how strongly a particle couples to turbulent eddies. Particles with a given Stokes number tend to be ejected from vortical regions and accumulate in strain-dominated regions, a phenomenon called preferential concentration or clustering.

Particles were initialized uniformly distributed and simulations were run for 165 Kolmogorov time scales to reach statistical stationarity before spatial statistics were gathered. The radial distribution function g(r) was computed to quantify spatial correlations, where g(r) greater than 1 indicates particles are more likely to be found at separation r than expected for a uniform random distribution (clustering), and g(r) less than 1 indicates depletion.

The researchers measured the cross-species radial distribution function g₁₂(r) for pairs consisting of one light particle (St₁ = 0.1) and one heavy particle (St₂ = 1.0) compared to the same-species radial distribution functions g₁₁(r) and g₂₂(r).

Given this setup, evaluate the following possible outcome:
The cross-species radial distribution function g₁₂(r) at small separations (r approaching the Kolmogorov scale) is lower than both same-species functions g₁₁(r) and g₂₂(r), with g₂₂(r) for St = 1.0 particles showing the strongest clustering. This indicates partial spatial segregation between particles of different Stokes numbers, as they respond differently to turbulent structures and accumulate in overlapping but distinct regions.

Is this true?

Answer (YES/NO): YES